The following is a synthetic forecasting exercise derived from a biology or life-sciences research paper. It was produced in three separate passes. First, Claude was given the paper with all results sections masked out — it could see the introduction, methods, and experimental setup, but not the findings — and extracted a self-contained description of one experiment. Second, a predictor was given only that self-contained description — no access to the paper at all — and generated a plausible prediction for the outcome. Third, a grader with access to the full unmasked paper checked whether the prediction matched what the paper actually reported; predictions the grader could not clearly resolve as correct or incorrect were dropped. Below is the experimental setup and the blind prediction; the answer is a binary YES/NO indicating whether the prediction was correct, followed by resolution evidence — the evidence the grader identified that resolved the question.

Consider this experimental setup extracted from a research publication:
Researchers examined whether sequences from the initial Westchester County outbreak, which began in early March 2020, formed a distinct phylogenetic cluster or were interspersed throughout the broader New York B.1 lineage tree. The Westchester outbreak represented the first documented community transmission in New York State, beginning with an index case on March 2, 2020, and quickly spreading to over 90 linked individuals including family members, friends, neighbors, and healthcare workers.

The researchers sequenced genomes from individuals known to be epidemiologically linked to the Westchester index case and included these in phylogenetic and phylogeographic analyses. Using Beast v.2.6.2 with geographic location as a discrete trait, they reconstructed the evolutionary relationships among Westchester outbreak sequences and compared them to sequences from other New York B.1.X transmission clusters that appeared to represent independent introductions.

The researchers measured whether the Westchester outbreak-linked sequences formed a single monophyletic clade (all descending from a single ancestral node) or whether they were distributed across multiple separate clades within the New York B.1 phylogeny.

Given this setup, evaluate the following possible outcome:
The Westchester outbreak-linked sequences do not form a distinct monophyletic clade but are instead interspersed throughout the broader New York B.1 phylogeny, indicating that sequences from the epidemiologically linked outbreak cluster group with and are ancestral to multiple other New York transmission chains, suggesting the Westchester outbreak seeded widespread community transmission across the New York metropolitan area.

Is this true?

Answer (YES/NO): NO